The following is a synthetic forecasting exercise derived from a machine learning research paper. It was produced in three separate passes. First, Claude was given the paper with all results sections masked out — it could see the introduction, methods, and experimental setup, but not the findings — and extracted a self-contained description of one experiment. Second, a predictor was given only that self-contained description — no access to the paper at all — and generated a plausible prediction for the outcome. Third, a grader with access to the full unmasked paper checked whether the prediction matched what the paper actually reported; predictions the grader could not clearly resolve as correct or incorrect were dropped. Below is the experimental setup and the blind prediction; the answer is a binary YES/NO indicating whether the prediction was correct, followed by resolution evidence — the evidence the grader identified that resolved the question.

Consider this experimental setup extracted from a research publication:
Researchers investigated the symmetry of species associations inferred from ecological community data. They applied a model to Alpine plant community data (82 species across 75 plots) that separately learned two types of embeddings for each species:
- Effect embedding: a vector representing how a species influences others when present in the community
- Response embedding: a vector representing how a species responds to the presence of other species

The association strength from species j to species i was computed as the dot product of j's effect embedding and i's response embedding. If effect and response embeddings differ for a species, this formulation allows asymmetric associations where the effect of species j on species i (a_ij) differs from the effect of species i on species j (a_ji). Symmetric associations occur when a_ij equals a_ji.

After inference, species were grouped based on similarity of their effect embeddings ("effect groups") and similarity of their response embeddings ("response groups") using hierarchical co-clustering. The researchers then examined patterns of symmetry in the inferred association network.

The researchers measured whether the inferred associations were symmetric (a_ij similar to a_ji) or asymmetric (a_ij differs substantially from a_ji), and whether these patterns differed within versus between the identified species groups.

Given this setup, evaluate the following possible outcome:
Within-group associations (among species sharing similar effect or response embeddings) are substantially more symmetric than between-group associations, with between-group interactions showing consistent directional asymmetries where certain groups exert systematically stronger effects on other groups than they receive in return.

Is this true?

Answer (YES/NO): YES